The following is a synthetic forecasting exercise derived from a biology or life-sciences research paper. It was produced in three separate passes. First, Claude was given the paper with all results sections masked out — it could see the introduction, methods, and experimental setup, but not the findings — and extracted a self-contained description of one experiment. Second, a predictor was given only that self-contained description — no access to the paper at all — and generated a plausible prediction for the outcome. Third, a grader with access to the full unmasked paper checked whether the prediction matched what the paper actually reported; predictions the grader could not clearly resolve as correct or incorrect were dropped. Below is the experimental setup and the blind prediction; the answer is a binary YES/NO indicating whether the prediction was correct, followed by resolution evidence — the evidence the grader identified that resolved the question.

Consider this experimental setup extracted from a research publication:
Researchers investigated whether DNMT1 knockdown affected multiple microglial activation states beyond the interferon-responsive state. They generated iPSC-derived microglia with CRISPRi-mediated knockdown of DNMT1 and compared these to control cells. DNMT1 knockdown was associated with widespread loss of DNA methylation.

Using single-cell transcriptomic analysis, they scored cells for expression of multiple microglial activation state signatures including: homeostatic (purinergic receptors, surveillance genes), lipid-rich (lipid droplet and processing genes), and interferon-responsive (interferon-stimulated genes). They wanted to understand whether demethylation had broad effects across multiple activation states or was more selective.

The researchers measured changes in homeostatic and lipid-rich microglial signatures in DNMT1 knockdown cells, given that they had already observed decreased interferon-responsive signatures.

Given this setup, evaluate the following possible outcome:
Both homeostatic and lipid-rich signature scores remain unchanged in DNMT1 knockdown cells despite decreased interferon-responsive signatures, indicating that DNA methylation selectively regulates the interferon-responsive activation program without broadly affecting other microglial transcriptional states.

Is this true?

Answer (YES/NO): NO